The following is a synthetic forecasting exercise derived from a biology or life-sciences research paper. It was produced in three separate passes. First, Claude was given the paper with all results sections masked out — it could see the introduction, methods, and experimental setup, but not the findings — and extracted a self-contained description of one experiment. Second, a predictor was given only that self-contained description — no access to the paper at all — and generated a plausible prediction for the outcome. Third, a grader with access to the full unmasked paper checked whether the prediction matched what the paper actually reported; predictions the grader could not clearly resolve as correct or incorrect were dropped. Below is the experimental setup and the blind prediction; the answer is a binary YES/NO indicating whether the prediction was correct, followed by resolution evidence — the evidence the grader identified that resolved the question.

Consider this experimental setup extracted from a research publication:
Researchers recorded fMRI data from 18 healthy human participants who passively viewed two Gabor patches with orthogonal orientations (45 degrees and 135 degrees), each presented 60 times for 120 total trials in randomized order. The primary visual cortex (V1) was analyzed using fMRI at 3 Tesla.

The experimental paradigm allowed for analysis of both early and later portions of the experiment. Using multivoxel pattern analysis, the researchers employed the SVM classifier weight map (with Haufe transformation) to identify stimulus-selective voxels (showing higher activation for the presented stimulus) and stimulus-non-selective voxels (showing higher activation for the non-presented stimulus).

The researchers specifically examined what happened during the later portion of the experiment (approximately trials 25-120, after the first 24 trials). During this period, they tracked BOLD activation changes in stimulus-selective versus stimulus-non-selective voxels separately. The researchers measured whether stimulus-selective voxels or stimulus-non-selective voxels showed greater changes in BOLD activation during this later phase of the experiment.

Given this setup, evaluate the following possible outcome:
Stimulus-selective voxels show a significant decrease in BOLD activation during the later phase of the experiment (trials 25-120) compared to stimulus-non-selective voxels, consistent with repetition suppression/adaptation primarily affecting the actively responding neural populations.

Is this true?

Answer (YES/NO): NO